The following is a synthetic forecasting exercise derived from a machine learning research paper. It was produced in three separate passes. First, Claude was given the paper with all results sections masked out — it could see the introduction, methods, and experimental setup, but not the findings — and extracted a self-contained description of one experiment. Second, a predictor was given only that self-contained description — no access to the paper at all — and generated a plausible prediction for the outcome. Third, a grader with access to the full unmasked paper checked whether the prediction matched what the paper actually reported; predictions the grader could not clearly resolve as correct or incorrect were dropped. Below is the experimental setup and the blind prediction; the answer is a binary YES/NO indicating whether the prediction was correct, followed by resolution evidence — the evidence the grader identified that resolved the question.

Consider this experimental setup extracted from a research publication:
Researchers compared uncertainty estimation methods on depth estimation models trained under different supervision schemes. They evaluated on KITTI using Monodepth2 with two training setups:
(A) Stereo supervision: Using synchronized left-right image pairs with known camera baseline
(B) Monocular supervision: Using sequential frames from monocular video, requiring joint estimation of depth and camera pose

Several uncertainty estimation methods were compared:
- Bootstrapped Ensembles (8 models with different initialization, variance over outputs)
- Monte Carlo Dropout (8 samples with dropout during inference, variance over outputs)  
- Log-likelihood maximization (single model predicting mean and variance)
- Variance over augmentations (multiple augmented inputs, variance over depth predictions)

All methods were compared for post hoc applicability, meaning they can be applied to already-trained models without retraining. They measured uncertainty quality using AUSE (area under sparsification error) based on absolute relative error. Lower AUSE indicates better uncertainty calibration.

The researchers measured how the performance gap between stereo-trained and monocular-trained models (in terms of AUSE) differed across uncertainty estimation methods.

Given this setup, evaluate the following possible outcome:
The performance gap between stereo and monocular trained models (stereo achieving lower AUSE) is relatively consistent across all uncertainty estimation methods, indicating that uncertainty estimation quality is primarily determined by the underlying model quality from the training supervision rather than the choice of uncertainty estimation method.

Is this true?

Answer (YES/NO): NO